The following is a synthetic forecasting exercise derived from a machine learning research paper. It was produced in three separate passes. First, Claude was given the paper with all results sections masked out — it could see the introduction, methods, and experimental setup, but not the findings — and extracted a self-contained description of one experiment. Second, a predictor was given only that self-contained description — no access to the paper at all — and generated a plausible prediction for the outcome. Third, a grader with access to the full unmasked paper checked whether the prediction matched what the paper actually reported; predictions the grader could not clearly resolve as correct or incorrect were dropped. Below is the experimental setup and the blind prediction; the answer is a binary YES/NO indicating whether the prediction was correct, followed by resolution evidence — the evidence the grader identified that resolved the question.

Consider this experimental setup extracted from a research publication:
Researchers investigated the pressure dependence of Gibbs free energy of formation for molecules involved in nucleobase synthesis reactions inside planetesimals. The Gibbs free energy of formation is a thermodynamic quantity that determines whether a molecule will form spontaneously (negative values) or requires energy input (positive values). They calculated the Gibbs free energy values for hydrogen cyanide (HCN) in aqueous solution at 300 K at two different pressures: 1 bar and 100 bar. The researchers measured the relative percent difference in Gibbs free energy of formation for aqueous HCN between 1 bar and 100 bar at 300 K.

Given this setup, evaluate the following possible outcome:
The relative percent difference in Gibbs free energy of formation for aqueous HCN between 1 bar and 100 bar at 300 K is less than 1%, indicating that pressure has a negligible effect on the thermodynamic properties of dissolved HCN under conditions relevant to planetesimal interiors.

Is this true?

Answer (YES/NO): YES